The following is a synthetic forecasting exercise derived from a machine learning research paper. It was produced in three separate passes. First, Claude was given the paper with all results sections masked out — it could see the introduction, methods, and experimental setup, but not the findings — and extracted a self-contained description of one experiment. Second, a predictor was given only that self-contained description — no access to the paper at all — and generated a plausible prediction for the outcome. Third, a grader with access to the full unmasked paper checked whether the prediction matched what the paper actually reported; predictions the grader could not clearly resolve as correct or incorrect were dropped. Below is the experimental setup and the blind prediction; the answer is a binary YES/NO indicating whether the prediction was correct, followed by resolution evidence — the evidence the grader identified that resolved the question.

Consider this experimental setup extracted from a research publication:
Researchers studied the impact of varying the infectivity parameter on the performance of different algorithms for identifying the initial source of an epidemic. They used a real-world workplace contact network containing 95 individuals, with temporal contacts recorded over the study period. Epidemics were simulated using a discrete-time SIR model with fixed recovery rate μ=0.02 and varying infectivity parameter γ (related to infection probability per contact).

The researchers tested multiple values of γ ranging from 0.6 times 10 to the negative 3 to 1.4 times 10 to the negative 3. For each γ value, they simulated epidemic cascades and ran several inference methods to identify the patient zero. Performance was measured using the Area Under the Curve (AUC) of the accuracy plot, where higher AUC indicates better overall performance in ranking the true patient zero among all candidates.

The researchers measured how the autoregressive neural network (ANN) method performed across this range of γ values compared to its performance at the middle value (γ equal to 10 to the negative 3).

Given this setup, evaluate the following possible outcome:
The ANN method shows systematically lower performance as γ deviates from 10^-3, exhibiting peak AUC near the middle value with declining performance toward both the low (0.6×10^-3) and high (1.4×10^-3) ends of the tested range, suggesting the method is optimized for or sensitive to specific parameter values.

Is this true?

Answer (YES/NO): NO